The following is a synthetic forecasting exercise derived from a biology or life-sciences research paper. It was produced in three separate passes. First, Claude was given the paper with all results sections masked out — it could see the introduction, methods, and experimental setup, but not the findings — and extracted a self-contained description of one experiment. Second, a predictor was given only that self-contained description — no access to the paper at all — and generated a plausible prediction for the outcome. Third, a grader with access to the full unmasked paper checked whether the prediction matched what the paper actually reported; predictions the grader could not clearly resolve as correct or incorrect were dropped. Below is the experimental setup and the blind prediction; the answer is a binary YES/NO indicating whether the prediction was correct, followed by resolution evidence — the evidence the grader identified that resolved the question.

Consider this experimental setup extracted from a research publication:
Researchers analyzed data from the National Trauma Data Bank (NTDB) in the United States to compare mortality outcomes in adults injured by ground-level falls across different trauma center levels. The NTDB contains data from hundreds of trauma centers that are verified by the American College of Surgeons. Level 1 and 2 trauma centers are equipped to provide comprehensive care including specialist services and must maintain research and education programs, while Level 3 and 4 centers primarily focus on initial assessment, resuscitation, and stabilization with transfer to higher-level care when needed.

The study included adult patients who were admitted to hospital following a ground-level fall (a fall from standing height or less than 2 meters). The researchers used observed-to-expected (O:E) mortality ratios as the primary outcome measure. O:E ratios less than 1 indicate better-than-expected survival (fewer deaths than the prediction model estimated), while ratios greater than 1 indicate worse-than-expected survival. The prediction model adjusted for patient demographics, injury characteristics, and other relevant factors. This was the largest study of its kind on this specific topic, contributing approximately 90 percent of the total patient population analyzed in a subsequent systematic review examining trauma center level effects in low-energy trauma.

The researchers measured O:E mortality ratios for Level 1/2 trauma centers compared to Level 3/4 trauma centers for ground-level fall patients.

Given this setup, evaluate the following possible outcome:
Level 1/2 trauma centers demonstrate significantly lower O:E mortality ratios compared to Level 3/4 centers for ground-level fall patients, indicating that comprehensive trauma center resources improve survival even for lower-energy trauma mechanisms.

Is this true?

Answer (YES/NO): NO